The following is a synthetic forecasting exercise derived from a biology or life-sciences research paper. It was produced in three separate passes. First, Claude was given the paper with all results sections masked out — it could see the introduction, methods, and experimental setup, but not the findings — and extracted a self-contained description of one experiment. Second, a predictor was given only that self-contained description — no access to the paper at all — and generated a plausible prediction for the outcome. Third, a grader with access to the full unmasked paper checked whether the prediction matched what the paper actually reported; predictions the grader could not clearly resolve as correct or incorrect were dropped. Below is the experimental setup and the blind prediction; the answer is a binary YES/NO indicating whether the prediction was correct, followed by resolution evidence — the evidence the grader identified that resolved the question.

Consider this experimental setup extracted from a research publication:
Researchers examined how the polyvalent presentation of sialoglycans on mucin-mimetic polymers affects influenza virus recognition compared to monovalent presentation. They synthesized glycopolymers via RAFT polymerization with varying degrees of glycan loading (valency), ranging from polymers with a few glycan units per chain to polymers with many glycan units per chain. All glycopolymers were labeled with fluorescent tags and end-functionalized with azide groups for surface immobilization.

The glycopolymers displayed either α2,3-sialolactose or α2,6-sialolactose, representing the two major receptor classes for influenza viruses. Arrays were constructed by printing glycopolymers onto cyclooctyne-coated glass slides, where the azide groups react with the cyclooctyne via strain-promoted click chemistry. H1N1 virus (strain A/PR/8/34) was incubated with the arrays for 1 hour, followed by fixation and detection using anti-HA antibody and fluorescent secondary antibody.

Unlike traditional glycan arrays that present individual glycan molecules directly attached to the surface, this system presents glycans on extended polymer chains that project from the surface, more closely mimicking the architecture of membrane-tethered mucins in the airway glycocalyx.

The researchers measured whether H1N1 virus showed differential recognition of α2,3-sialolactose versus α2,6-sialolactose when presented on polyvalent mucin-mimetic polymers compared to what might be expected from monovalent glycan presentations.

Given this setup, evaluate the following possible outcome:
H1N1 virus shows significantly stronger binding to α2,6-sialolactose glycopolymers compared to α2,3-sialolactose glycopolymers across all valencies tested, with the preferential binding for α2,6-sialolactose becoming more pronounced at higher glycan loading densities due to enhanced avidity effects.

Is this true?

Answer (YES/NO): NO